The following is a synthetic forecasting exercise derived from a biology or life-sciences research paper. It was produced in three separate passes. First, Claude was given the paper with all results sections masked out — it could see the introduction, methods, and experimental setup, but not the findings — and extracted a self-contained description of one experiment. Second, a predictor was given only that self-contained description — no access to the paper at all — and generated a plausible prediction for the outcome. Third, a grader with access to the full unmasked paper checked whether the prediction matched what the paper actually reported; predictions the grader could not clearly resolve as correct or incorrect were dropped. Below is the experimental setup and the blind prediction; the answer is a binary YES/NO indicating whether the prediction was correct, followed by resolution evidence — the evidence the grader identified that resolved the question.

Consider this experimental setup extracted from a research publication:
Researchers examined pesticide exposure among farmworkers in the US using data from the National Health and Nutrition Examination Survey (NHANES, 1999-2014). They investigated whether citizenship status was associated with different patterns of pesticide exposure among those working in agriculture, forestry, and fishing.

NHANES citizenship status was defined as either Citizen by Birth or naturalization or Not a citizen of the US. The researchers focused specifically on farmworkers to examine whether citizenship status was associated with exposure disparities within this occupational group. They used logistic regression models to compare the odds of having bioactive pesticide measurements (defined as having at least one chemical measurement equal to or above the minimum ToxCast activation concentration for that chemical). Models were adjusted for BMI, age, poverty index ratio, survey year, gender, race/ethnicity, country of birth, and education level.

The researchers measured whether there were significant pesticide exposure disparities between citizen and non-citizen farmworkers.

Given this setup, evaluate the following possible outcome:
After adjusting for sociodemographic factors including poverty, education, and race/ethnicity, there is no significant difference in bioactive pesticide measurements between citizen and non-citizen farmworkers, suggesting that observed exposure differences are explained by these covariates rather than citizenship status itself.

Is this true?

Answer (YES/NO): NO